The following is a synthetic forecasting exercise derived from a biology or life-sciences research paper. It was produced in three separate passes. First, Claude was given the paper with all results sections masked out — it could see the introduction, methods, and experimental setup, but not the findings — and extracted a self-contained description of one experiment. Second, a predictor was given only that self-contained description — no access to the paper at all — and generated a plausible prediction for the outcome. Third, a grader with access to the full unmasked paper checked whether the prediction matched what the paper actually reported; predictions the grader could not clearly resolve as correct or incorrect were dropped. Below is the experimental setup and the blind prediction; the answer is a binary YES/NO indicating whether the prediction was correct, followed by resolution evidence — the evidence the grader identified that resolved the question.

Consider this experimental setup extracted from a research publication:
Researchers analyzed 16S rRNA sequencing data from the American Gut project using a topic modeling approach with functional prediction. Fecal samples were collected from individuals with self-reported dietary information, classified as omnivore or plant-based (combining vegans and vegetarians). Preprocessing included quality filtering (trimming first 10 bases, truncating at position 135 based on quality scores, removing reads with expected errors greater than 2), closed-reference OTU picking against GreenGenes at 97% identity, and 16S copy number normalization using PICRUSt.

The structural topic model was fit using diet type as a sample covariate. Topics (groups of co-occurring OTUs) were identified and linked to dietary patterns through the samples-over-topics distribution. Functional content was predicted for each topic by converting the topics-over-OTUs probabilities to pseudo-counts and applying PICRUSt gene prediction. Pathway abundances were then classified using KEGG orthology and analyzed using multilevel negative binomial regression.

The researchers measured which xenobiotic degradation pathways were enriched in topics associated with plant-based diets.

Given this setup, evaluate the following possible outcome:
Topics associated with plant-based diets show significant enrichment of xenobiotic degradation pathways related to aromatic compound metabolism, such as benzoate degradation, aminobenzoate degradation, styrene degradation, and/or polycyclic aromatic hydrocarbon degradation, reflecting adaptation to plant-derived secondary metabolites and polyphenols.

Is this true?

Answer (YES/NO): NO